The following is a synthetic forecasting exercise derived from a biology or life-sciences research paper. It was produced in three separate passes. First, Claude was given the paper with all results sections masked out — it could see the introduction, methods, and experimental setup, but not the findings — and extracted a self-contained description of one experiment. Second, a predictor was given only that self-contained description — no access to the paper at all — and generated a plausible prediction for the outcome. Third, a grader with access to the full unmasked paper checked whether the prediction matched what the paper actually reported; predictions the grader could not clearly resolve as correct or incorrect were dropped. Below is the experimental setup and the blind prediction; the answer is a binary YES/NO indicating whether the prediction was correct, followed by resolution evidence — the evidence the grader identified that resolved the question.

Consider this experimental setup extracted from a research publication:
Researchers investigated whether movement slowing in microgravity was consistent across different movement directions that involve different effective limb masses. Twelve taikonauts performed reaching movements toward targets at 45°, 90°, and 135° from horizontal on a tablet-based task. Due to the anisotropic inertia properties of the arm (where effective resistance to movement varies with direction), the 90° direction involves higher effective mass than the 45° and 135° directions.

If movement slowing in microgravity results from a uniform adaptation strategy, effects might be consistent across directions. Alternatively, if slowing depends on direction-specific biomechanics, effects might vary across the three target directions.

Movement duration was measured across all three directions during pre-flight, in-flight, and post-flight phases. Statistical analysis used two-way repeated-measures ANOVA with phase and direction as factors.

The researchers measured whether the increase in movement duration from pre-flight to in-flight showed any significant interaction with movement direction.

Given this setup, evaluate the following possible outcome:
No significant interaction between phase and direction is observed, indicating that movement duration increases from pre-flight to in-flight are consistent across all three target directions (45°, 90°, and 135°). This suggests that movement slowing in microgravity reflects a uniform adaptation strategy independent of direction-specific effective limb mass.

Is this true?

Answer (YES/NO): YES